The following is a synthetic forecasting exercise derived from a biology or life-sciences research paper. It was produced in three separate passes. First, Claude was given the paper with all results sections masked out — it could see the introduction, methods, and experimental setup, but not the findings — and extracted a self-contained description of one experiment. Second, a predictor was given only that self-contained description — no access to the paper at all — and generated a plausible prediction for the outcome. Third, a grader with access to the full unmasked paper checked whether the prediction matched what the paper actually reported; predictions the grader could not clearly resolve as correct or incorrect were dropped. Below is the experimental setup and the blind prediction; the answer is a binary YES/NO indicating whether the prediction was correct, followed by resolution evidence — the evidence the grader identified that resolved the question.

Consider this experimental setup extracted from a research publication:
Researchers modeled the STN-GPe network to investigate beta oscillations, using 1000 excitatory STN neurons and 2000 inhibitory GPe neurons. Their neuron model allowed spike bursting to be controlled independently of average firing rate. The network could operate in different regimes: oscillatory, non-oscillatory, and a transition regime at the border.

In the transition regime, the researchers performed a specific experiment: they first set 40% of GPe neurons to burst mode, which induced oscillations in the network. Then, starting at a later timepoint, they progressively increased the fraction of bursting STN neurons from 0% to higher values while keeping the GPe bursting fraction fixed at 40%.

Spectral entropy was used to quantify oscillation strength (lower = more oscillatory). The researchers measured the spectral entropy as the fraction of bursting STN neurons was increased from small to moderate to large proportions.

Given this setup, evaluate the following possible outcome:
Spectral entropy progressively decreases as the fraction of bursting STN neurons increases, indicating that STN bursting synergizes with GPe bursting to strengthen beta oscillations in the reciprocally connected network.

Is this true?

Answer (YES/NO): NO